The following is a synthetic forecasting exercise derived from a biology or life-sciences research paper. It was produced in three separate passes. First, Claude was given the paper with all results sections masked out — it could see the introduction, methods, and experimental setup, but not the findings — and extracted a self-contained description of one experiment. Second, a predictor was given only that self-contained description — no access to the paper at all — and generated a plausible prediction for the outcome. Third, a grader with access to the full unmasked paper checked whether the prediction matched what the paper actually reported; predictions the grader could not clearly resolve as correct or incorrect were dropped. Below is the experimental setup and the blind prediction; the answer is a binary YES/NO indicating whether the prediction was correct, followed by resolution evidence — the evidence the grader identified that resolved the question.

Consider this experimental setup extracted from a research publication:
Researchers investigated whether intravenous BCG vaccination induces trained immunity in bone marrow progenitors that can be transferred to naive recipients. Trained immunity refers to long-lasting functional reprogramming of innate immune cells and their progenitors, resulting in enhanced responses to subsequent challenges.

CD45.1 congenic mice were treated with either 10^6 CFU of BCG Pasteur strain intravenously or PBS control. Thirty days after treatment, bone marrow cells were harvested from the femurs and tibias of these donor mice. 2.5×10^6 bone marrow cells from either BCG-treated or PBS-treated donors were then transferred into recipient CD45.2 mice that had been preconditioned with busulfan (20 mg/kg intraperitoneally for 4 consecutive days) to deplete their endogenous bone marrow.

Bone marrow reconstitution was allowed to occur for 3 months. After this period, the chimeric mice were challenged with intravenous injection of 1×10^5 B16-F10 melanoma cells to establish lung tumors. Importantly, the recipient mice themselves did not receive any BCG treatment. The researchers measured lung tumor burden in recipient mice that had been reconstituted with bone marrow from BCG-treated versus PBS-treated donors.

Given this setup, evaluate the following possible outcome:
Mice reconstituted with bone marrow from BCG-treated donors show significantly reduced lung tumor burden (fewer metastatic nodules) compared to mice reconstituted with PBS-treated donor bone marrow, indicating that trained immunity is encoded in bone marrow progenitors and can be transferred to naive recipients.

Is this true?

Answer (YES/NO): YES